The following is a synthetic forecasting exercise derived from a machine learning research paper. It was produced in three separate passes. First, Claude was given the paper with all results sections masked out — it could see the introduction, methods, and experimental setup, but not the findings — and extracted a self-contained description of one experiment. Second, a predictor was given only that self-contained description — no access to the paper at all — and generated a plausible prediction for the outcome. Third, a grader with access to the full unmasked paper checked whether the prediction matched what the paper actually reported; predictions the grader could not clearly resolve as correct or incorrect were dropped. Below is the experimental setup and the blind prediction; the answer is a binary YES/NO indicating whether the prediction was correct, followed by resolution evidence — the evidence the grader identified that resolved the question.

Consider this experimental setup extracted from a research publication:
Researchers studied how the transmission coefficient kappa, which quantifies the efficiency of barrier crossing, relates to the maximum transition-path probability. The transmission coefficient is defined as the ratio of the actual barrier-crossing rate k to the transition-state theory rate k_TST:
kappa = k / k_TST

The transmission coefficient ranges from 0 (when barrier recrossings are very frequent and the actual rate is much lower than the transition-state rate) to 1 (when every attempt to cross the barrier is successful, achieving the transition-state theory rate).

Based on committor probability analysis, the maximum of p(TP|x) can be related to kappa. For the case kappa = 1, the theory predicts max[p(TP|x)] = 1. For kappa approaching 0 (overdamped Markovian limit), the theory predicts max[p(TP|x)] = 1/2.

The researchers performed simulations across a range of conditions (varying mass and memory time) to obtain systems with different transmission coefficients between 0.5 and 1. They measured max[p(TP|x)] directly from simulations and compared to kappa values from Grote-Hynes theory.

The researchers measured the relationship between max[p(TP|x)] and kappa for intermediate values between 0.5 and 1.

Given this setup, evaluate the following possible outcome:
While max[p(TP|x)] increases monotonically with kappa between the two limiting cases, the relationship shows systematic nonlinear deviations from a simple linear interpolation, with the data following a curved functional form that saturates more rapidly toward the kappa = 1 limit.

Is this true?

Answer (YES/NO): NO